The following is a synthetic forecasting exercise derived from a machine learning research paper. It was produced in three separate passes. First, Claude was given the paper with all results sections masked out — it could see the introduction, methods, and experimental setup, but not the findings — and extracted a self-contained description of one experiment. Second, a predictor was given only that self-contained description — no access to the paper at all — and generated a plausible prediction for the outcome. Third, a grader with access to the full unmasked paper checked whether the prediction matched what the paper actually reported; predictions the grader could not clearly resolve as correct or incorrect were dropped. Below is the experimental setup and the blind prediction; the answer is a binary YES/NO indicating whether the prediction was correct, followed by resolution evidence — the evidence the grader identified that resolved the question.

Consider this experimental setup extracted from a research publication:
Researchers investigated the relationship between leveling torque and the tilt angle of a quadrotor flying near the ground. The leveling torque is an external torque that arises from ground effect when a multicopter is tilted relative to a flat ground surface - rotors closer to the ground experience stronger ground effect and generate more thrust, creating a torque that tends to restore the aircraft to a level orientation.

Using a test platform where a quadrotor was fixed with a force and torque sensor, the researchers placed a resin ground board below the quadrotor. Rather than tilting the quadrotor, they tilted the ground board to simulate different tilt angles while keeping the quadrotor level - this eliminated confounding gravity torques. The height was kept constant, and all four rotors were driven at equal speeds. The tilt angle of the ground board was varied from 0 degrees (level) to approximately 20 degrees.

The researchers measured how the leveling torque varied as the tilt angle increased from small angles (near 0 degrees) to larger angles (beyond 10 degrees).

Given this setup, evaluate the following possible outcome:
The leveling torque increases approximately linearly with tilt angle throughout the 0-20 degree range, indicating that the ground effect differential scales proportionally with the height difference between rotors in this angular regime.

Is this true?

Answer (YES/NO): NO